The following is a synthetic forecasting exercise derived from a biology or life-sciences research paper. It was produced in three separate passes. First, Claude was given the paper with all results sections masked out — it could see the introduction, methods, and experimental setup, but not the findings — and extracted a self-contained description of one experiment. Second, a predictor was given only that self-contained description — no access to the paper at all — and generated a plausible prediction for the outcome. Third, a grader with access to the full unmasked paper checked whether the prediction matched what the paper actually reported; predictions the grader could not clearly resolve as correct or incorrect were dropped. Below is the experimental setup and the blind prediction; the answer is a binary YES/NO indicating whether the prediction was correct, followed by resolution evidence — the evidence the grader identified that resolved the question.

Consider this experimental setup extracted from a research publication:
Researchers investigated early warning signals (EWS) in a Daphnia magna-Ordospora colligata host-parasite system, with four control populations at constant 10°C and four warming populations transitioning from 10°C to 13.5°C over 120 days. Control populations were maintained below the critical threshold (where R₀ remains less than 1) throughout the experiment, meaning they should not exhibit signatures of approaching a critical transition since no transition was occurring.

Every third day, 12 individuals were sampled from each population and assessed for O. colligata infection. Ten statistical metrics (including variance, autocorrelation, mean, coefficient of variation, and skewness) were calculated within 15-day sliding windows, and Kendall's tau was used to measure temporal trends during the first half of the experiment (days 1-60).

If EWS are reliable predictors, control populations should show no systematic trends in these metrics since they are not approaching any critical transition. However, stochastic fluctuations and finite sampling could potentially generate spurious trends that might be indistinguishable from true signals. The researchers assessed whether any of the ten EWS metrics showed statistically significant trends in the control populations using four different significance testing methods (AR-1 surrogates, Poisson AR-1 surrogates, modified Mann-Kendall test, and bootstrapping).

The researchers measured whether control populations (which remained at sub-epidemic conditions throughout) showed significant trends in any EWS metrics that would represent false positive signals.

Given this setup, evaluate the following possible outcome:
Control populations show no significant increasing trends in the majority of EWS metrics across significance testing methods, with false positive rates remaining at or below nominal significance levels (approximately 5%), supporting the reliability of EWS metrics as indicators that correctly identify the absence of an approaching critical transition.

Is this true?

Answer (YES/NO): NO